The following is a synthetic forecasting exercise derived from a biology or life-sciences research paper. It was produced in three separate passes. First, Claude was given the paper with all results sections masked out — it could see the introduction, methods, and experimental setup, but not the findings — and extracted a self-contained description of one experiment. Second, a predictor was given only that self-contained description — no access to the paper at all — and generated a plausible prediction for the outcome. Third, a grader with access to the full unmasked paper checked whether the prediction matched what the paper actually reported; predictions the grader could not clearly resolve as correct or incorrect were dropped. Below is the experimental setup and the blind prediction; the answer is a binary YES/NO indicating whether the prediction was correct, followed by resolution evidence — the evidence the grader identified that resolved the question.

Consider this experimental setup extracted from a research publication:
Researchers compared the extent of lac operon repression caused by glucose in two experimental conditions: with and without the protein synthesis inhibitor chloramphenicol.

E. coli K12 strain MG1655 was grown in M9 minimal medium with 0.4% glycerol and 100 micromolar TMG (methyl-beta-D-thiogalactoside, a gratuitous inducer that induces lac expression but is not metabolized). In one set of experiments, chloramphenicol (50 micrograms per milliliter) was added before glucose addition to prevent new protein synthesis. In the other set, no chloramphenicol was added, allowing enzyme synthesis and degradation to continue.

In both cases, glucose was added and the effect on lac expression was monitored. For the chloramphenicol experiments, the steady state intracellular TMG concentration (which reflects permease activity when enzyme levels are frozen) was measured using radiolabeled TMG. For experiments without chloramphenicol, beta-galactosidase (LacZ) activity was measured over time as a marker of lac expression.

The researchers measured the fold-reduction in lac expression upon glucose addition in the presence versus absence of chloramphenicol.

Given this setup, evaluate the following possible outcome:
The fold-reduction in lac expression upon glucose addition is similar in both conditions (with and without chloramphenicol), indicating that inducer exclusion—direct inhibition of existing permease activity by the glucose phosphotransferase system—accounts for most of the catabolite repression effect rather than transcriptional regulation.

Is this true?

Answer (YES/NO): NO